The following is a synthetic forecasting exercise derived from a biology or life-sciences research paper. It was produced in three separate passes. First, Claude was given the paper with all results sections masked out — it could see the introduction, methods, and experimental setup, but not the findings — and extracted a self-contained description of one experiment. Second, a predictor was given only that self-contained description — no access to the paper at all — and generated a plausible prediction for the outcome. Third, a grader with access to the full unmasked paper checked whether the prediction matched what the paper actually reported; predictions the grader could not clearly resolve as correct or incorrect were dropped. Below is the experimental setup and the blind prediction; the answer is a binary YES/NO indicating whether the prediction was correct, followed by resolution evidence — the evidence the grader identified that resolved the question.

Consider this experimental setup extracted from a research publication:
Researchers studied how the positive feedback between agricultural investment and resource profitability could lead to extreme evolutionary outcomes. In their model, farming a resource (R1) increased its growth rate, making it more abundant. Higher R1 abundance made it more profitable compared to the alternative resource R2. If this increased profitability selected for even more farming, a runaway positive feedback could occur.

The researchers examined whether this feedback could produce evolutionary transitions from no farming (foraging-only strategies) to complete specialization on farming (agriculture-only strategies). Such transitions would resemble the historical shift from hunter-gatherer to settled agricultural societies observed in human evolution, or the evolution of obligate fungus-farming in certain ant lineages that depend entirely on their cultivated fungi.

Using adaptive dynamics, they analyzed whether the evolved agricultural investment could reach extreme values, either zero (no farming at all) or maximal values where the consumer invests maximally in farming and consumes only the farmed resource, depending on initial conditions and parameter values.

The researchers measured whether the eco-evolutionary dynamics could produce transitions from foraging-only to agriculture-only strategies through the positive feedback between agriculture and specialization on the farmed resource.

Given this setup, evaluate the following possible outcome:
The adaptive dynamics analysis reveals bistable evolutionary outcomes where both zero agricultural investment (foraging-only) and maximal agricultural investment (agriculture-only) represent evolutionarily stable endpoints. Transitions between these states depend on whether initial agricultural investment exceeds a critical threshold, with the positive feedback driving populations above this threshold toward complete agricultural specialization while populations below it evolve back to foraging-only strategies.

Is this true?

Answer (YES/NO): NO